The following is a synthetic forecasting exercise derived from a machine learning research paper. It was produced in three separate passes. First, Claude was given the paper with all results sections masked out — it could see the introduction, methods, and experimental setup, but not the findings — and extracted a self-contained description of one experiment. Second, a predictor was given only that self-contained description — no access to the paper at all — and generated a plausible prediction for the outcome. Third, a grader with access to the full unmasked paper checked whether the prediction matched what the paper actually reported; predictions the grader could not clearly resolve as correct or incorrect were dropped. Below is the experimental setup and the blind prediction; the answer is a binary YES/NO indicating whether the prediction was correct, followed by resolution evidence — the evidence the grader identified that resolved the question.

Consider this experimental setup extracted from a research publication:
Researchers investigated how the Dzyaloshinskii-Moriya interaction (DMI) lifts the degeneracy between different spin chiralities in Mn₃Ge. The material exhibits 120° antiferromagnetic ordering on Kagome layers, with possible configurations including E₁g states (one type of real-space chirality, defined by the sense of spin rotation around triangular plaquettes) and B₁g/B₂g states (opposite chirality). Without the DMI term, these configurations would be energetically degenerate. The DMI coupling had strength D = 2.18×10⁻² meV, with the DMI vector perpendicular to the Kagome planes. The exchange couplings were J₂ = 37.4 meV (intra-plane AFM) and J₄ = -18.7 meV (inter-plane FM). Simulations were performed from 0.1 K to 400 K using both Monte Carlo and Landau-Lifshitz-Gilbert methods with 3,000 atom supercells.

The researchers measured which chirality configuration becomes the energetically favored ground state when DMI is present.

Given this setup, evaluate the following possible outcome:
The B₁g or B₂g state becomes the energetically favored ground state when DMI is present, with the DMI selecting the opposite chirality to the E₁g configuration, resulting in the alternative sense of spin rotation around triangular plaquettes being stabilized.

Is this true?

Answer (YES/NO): NO